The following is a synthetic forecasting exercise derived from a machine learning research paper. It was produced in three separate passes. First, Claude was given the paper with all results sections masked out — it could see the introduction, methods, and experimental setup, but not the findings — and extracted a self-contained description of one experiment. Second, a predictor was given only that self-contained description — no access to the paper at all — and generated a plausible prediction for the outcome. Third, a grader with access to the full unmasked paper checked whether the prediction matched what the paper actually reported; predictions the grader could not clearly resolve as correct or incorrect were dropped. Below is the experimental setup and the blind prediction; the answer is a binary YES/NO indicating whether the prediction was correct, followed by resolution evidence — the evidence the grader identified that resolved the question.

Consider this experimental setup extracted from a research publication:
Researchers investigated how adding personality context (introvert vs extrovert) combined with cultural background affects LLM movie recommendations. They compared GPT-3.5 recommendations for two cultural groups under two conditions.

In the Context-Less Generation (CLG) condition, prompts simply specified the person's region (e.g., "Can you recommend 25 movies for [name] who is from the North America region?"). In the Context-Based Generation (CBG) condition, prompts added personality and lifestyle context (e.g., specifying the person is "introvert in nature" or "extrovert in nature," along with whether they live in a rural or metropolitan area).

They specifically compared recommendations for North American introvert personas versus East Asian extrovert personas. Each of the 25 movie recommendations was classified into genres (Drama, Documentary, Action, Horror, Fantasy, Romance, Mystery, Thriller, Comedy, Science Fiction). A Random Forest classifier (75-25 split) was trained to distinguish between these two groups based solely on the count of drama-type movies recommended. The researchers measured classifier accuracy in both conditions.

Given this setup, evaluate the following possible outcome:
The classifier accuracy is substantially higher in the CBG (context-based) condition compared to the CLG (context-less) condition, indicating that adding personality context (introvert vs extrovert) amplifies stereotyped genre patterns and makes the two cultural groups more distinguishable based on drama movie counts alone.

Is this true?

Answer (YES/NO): YES